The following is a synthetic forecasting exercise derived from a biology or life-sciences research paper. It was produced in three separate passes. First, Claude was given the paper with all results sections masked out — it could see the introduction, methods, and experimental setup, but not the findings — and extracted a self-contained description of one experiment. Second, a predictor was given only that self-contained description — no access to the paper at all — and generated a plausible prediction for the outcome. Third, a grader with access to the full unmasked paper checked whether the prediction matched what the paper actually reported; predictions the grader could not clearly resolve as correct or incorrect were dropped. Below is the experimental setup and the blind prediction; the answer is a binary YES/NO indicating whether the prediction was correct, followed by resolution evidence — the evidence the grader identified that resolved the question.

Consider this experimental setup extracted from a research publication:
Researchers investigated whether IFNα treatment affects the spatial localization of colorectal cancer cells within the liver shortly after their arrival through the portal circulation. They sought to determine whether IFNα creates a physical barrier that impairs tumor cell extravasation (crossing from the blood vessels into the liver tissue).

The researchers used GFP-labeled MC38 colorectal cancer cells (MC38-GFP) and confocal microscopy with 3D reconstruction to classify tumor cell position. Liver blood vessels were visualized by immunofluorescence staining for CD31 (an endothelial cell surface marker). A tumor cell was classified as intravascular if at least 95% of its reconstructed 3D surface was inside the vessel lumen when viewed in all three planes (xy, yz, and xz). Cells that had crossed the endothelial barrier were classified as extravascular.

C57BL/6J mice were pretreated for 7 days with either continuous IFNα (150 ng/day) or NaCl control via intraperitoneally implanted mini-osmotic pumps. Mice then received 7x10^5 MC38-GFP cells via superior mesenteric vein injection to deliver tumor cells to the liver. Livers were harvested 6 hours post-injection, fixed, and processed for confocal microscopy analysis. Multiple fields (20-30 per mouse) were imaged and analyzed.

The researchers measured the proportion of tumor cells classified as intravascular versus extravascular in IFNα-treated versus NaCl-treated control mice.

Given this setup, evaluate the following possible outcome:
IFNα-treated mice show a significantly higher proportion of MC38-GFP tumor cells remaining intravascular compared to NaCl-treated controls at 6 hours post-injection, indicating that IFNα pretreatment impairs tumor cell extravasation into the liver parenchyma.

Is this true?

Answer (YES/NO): YES